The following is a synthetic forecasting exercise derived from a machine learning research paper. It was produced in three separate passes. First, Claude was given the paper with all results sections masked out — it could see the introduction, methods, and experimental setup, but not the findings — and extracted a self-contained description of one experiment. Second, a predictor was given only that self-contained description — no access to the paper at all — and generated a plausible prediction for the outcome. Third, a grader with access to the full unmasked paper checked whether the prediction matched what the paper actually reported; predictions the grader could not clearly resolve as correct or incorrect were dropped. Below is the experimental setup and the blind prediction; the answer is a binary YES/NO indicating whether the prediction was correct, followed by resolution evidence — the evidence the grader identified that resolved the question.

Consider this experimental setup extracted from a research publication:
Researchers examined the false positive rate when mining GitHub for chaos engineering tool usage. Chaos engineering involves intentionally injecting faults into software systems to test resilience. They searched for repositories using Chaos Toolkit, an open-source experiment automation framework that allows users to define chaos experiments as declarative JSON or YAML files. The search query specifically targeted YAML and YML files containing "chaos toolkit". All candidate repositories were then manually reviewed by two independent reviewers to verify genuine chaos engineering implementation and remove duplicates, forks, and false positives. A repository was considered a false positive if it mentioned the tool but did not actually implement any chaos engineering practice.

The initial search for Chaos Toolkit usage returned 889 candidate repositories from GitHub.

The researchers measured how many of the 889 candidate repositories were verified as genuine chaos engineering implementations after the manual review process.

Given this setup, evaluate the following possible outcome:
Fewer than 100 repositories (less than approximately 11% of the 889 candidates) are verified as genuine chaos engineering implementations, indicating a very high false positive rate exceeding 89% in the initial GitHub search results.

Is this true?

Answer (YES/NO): YES